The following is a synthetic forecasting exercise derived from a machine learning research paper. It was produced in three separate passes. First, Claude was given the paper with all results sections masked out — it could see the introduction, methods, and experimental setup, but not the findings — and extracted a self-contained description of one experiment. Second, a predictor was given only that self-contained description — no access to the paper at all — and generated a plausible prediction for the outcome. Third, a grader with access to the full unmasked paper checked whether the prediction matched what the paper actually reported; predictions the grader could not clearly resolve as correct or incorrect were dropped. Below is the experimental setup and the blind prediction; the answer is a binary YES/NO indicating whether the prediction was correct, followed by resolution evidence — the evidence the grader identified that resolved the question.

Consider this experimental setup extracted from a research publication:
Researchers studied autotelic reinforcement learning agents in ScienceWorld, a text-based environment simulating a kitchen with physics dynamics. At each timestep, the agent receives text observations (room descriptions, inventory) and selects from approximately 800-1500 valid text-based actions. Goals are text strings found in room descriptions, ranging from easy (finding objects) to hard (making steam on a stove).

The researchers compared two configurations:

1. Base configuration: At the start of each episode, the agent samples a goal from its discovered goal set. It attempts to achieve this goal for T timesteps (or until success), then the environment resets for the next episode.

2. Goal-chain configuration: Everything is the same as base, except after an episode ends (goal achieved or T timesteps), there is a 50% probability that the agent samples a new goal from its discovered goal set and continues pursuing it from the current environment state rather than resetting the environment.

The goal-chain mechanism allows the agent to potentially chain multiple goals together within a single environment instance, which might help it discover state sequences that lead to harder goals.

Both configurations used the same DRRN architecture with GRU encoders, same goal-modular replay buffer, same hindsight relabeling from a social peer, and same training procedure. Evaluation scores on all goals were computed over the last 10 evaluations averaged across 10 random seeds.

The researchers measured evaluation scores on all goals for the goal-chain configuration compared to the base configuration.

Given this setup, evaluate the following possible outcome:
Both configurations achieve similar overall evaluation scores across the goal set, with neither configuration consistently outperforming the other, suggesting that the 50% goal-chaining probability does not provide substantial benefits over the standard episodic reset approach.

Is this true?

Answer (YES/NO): NO